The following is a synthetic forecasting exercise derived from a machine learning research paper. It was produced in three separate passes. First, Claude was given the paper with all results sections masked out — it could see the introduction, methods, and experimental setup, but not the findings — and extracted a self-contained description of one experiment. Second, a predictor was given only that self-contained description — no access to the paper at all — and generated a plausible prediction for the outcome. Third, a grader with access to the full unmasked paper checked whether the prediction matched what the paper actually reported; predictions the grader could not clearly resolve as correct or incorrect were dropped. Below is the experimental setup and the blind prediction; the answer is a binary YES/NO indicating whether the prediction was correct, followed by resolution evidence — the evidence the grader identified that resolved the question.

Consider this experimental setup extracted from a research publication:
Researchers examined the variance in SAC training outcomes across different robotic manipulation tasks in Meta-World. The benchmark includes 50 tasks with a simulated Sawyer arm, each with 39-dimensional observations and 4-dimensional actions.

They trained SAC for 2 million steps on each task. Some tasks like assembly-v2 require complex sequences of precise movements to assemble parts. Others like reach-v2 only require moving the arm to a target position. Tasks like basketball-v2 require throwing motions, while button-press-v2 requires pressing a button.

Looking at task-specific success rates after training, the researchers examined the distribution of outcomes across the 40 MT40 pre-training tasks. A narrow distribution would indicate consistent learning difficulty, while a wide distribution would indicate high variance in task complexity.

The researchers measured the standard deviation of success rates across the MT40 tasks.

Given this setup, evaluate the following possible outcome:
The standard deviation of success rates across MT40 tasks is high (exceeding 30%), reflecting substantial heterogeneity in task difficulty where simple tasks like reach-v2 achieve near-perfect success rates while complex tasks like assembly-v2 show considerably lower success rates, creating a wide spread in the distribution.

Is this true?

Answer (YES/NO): YES